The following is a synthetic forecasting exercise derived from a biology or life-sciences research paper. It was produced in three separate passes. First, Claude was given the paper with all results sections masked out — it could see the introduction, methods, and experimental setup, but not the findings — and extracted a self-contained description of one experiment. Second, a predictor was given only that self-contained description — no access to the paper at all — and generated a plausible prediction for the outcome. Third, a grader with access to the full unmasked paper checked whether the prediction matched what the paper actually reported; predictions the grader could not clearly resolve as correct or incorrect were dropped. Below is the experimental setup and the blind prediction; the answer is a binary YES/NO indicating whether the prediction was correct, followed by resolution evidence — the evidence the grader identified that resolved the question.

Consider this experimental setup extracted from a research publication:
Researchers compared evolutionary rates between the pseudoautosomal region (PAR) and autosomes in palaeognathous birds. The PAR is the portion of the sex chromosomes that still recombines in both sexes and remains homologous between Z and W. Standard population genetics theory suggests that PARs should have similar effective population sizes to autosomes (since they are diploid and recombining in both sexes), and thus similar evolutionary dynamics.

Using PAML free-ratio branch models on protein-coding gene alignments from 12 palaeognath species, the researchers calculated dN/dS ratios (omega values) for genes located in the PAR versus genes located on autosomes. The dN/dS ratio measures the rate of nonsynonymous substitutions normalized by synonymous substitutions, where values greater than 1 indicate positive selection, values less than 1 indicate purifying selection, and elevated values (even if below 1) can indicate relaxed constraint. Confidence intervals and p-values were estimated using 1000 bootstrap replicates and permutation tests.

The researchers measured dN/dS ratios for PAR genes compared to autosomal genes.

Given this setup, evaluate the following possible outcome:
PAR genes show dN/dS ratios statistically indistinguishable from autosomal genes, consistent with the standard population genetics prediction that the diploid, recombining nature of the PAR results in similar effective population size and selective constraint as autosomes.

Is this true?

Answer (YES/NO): NO